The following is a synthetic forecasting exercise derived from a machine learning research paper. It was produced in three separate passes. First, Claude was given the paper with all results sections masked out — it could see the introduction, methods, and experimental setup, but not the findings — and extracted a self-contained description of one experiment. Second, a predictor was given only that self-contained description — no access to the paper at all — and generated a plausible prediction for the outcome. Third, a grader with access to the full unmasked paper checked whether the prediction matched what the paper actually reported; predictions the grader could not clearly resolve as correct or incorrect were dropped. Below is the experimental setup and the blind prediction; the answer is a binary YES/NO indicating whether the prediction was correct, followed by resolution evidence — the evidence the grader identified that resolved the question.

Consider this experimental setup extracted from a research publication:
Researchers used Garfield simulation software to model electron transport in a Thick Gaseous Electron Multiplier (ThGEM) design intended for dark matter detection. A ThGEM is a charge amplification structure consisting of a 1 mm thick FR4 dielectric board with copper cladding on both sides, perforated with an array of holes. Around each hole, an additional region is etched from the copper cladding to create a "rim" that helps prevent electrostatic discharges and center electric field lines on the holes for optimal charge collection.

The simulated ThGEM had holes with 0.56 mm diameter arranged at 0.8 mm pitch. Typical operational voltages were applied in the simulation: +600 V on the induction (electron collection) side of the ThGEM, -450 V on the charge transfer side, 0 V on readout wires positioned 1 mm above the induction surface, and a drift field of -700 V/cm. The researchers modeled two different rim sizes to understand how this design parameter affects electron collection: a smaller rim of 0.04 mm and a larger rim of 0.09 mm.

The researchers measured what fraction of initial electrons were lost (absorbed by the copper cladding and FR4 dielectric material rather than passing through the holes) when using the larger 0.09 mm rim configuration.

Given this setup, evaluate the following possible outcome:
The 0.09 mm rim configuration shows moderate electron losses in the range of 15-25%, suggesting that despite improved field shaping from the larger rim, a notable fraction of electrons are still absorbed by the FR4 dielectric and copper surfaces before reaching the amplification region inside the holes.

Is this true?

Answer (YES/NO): NO